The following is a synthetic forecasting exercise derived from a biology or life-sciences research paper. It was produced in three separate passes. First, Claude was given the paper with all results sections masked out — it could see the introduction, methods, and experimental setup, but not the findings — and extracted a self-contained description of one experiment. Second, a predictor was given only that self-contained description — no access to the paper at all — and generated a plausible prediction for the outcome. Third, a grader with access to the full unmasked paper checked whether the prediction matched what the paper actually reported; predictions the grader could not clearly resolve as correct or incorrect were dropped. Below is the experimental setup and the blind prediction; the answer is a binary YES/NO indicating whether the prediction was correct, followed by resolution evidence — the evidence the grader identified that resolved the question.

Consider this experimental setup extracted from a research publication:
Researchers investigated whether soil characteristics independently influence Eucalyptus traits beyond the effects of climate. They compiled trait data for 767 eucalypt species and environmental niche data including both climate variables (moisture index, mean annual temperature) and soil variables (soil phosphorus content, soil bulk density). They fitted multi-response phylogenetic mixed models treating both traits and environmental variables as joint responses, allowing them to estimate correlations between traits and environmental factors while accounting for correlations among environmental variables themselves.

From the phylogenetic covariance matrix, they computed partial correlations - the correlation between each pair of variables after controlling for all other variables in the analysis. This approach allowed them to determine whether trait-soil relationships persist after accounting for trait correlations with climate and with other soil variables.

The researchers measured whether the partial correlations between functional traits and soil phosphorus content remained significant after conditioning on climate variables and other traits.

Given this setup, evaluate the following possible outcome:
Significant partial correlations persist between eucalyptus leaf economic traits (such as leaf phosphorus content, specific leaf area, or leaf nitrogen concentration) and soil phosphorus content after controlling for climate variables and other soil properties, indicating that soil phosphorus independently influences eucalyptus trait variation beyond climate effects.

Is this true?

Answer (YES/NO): YES